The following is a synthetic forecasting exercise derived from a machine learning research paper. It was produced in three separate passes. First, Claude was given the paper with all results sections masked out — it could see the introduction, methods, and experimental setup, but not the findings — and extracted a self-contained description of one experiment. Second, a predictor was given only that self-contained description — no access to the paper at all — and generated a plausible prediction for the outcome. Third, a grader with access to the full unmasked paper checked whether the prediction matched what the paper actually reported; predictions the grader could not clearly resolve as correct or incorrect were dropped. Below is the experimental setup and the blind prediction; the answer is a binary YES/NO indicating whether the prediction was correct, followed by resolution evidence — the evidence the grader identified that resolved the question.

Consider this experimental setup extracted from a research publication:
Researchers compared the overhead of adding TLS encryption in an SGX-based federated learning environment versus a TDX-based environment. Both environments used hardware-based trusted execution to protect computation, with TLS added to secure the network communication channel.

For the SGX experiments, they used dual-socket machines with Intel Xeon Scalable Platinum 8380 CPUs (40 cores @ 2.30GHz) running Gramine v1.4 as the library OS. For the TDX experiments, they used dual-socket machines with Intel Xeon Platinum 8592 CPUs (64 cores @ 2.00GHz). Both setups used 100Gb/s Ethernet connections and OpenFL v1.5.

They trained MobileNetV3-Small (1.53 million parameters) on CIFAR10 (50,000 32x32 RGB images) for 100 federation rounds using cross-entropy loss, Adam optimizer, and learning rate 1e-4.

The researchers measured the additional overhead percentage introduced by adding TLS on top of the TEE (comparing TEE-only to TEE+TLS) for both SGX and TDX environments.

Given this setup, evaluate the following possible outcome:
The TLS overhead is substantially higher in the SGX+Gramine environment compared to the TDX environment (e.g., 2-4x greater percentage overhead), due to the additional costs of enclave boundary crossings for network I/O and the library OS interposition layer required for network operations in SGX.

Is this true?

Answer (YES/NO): NO